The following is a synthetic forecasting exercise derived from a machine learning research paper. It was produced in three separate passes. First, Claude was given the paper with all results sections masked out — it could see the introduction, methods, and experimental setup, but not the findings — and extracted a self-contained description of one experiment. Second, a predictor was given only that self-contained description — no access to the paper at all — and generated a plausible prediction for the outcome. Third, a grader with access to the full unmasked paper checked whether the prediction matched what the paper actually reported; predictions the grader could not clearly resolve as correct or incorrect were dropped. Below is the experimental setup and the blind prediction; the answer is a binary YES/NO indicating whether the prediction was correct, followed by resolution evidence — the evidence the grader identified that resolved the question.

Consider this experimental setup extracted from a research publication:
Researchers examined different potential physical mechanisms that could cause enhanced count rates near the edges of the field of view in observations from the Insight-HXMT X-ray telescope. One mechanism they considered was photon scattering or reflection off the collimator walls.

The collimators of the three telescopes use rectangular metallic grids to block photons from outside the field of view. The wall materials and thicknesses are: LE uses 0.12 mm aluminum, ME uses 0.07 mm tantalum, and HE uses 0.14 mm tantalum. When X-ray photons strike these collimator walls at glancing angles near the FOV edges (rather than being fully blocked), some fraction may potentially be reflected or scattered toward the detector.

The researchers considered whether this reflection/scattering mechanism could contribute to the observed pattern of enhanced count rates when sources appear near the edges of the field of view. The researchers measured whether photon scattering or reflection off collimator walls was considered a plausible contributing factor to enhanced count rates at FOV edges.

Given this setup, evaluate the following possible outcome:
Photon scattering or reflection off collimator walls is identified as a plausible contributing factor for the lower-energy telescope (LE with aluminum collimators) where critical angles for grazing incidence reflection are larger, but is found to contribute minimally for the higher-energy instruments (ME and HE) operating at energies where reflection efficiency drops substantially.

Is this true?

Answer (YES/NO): NO